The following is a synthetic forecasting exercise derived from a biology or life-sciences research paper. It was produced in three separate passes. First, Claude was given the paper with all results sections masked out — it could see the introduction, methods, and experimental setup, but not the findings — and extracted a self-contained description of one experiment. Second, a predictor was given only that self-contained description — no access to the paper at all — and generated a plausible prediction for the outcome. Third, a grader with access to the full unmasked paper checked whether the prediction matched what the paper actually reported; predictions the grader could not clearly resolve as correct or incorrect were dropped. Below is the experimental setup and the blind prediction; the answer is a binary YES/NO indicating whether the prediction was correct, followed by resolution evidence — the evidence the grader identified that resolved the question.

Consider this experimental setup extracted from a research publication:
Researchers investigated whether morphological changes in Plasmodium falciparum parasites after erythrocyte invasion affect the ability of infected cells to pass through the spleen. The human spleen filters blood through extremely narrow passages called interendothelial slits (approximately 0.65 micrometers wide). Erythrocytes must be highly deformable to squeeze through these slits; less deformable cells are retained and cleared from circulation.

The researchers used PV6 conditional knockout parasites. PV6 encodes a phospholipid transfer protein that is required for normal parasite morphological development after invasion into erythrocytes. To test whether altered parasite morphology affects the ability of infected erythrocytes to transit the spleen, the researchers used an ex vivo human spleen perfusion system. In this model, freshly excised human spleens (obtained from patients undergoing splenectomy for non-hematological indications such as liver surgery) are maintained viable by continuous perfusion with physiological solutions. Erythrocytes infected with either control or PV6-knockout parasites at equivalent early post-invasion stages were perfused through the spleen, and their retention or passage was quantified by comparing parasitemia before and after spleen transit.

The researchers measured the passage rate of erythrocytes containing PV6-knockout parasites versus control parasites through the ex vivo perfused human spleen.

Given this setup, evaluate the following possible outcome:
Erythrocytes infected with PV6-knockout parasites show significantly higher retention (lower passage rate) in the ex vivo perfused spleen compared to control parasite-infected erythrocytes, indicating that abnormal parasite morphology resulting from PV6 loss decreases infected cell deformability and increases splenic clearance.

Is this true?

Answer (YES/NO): YES